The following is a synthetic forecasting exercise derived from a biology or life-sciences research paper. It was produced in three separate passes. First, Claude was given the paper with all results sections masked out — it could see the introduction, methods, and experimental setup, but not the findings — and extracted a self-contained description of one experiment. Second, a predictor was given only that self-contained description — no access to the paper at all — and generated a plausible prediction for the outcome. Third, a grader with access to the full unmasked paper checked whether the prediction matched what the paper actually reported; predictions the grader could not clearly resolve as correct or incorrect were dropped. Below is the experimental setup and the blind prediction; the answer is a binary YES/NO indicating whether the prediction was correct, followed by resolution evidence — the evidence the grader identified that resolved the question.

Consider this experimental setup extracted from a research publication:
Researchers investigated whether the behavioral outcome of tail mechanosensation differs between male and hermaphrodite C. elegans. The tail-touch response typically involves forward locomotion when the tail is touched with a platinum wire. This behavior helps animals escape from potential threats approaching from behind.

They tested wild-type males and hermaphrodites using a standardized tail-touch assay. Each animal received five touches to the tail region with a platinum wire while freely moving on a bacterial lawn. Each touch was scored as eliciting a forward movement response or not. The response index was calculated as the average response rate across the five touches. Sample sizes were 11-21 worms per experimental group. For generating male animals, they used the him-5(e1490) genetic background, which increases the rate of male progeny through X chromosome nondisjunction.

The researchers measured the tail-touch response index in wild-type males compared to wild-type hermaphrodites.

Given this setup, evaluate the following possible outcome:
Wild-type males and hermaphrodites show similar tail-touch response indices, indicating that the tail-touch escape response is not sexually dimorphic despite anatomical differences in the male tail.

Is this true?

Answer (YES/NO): YES